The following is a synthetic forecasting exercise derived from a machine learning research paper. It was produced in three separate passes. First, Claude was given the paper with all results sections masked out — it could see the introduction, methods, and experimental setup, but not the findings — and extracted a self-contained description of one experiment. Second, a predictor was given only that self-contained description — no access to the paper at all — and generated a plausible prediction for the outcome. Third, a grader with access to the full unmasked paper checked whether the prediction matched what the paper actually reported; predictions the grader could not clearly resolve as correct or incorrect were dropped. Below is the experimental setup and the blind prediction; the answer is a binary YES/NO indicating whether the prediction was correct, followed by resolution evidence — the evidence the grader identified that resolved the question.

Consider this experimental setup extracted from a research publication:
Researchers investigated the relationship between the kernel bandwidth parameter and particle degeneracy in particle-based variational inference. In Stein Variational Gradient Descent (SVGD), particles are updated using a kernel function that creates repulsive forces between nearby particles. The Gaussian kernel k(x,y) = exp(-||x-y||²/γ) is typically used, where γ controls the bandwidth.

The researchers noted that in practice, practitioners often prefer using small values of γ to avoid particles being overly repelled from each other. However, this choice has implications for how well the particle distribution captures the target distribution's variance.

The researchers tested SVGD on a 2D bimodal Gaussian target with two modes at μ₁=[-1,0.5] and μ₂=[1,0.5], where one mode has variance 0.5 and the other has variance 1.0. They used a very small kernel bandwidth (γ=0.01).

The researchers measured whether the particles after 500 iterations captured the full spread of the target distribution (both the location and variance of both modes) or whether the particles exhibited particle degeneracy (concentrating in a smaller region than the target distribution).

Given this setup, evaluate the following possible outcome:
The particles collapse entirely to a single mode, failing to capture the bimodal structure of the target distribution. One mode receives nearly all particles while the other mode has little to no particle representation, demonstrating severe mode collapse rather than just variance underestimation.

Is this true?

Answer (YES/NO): YES